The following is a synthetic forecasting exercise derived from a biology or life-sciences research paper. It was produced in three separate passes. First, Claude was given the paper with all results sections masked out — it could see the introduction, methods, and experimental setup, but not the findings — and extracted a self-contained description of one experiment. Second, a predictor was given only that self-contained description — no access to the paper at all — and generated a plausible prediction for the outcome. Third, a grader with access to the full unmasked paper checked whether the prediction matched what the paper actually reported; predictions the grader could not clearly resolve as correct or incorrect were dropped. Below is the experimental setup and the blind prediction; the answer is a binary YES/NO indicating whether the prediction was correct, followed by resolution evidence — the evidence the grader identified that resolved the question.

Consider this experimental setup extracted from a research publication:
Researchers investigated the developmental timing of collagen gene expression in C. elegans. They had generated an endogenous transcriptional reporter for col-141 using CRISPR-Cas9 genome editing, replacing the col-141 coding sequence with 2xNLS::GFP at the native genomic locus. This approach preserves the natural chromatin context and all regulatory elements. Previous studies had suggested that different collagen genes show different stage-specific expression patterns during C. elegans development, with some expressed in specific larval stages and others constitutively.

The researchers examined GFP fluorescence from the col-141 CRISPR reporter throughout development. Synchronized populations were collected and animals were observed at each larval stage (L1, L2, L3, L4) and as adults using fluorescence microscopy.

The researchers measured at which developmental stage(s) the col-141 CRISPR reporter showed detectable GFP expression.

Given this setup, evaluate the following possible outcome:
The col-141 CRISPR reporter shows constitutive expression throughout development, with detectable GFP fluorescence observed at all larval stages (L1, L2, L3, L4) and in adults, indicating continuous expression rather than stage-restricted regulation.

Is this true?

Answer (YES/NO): NO